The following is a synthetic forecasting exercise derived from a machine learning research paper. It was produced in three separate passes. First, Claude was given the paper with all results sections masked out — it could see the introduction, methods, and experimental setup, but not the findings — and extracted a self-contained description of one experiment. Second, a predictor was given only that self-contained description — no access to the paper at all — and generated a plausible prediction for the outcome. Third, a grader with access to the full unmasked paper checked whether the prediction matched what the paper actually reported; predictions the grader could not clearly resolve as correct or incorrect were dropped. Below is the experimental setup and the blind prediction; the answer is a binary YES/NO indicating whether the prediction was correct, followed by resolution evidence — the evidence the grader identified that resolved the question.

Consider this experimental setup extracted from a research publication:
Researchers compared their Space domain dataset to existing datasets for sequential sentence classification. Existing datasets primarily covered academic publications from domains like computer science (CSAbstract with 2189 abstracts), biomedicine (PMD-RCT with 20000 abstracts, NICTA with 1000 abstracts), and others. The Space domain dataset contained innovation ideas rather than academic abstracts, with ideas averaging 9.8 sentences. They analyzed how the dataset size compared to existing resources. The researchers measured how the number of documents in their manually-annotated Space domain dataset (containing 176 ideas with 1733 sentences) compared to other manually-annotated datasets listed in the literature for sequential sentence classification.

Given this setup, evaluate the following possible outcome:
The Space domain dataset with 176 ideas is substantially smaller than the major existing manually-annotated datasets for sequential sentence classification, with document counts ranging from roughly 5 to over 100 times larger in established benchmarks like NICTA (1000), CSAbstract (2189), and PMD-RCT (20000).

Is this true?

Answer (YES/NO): YES